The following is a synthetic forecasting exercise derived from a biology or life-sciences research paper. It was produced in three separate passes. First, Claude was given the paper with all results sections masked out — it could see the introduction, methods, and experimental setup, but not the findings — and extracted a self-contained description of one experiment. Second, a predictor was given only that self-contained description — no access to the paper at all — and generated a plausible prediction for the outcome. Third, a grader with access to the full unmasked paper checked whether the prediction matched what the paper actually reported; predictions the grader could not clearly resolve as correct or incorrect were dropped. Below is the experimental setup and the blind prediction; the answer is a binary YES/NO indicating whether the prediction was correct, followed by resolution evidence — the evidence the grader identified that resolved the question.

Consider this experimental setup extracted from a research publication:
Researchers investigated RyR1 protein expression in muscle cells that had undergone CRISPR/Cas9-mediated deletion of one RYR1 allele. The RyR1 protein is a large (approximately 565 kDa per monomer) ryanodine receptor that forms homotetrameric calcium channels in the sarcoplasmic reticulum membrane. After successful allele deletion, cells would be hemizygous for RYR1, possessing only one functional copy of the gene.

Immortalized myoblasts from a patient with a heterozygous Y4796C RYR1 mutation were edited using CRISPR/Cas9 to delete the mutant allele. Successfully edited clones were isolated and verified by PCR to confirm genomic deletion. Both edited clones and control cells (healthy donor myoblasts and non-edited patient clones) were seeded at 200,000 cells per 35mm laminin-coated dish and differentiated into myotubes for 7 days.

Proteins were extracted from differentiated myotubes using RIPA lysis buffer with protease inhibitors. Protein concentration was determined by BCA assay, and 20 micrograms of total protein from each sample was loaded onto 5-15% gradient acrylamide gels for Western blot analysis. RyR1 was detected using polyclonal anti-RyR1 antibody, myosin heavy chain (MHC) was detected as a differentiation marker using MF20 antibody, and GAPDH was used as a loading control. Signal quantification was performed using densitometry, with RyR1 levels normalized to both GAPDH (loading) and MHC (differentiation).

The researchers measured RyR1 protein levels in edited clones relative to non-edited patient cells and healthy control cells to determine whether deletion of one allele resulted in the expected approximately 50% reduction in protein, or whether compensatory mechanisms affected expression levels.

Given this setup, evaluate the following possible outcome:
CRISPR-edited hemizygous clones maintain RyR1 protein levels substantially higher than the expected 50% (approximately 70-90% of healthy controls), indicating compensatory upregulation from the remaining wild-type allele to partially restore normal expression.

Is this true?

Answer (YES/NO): NO